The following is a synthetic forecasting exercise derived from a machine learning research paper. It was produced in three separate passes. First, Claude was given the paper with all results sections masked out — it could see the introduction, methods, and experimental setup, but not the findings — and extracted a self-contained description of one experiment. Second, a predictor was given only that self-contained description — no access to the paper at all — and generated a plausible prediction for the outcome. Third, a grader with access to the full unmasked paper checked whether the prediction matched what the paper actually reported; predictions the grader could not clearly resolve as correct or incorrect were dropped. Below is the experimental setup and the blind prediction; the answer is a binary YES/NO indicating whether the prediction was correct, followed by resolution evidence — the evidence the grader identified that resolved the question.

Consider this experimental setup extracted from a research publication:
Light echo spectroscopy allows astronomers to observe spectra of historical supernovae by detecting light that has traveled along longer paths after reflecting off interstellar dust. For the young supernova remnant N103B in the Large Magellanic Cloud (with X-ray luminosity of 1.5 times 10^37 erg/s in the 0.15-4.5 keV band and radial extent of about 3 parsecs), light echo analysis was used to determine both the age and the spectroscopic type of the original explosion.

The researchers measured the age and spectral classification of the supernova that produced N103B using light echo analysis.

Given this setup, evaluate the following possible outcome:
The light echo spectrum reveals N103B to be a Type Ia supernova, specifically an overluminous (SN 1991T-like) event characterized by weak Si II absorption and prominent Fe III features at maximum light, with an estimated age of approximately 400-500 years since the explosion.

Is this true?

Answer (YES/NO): NO